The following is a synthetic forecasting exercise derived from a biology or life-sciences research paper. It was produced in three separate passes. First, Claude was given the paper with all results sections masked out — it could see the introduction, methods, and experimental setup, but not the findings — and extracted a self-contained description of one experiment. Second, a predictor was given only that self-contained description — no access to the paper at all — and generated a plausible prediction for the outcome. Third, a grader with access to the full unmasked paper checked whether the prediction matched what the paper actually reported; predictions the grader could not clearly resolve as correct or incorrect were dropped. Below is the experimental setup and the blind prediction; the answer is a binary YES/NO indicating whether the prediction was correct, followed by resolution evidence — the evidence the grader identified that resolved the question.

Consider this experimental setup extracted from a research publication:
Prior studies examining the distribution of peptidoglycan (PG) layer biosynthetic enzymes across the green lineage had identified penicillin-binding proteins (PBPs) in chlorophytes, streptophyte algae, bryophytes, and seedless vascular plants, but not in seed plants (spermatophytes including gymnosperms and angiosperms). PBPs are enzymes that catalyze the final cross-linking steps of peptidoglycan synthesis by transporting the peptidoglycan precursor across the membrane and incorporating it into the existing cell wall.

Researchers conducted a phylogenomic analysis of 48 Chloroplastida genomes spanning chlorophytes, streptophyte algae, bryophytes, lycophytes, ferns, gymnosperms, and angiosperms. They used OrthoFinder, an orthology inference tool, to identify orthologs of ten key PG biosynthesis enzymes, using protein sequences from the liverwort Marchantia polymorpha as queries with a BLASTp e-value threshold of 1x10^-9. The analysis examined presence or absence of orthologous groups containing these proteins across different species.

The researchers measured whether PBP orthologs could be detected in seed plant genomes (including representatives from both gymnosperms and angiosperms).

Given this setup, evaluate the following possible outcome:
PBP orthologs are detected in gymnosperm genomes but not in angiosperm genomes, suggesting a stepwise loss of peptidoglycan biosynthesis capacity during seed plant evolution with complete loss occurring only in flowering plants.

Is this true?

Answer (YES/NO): NO